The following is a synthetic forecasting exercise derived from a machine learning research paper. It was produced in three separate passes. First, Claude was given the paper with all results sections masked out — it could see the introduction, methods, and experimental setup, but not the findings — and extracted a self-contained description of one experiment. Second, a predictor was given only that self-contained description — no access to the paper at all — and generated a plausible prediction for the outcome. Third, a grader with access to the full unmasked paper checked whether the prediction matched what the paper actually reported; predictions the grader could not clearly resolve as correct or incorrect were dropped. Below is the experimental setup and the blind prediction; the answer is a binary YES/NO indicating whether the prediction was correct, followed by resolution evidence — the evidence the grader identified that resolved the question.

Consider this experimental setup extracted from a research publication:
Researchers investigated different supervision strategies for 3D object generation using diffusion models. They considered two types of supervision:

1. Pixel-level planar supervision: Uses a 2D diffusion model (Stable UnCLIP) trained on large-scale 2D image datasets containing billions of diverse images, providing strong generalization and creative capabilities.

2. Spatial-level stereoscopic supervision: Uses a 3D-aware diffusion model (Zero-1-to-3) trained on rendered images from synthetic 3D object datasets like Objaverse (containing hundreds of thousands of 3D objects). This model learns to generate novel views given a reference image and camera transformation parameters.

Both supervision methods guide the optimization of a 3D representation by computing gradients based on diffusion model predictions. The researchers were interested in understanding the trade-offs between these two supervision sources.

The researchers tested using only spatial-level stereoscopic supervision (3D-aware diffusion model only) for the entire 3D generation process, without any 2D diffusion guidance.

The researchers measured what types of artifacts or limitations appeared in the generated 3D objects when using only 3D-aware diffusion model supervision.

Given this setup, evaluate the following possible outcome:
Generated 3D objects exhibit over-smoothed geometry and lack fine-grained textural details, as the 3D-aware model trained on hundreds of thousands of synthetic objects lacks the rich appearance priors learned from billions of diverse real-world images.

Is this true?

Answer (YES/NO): YES